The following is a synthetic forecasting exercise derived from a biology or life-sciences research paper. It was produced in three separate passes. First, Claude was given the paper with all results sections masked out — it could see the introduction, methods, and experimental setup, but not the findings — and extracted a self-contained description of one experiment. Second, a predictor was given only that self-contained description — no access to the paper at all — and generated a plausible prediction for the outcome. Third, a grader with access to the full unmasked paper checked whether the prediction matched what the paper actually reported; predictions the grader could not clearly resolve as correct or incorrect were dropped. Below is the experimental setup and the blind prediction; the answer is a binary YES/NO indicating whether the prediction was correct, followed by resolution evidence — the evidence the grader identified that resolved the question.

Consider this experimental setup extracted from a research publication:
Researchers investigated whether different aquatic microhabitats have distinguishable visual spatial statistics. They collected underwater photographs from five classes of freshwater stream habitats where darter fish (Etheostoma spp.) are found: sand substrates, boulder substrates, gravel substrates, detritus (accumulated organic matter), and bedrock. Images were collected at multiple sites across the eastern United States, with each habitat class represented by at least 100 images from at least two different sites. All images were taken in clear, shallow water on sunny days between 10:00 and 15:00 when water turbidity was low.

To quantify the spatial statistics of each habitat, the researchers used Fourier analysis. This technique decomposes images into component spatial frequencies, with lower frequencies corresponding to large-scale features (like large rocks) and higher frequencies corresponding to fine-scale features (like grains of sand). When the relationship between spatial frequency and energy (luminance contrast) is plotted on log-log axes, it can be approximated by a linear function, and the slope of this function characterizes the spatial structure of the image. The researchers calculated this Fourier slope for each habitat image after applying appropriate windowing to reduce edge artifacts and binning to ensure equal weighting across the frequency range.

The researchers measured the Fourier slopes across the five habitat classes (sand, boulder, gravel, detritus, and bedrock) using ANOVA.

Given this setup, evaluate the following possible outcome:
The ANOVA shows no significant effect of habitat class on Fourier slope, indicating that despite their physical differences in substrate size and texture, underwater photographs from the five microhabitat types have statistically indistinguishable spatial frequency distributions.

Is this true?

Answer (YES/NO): NO